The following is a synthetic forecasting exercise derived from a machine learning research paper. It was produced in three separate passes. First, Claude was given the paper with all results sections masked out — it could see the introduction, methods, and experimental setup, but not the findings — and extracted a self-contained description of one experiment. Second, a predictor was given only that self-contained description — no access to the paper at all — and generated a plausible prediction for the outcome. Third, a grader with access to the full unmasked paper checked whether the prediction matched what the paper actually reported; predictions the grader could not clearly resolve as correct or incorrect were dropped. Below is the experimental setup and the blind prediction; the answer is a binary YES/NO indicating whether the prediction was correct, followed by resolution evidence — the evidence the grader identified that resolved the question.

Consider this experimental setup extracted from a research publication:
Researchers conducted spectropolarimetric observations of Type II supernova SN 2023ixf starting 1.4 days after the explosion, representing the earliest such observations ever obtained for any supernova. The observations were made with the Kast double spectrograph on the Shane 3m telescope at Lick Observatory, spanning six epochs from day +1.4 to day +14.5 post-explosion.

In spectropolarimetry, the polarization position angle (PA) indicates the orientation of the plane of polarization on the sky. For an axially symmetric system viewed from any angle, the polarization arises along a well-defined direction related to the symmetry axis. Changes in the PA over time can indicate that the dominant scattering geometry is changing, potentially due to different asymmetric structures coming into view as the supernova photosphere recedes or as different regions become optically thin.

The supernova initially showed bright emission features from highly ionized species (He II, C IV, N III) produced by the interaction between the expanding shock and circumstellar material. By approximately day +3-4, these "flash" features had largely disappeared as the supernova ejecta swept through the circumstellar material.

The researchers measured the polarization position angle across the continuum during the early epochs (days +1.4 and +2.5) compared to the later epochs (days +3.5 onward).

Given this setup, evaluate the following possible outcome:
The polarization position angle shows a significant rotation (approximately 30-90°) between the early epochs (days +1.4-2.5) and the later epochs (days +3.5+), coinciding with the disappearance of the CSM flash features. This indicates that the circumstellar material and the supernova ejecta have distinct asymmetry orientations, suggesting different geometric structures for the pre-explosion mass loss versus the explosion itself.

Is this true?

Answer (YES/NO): YES